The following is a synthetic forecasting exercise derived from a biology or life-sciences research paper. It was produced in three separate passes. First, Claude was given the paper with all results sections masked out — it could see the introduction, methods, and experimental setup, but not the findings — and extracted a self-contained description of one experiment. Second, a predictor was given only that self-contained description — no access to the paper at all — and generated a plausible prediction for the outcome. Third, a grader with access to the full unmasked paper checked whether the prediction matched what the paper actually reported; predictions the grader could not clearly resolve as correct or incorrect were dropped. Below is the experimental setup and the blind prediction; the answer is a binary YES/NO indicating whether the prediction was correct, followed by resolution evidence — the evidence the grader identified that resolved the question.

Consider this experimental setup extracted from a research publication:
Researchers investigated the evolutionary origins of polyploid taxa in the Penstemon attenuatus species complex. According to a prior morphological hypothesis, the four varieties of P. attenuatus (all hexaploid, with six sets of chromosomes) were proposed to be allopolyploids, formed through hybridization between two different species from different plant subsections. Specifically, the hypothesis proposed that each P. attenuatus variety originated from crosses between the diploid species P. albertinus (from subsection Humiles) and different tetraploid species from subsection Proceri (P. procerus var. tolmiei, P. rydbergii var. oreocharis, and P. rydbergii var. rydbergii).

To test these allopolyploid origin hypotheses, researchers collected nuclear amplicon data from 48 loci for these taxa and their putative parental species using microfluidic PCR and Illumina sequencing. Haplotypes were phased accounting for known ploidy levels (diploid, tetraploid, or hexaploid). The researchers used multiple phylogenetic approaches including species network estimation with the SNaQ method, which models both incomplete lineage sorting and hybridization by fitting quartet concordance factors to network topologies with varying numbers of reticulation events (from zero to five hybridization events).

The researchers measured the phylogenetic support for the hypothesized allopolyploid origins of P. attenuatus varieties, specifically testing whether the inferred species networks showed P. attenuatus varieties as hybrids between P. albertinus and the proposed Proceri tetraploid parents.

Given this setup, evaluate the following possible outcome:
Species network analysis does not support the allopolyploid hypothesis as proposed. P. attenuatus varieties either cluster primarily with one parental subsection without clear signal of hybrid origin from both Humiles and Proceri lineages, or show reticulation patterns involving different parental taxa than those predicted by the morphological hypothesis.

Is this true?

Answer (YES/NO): YES